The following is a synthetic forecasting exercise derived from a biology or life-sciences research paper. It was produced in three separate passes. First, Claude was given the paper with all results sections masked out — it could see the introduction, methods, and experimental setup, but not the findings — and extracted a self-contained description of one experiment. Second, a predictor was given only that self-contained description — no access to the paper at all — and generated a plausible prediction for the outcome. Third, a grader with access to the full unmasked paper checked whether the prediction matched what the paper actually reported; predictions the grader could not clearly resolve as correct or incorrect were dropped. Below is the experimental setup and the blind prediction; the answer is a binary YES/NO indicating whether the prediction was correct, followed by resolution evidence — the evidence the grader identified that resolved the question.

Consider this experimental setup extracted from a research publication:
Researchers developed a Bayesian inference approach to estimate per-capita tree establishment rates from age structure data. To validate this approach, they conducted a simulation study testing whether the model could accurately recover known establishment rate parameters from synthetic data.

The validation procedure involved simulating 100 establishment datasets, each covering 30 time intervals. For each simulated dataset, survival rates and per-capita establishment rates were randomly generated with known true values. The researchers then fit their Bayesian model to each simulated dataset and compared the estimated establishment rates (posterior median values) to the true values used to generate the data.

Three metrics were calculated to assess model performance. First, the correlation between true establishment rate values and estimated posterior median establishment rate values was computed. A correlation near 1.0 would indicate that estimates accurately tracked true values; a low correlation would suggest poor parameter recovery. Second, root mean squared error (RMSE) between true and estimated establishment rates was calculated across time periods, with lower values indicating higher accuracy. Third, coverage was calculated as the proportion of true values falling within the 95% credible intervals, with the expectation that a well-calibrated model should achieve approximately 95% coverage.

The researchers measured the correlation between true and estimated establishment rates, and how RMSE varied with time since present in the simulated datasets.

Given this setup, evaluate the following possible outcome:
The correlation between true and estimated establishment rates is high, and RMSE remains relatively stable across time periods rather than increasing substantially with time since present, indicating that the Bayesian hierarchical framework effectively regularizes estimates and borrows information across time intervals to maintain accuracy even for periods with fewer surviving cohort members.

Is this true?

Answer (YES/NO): NO